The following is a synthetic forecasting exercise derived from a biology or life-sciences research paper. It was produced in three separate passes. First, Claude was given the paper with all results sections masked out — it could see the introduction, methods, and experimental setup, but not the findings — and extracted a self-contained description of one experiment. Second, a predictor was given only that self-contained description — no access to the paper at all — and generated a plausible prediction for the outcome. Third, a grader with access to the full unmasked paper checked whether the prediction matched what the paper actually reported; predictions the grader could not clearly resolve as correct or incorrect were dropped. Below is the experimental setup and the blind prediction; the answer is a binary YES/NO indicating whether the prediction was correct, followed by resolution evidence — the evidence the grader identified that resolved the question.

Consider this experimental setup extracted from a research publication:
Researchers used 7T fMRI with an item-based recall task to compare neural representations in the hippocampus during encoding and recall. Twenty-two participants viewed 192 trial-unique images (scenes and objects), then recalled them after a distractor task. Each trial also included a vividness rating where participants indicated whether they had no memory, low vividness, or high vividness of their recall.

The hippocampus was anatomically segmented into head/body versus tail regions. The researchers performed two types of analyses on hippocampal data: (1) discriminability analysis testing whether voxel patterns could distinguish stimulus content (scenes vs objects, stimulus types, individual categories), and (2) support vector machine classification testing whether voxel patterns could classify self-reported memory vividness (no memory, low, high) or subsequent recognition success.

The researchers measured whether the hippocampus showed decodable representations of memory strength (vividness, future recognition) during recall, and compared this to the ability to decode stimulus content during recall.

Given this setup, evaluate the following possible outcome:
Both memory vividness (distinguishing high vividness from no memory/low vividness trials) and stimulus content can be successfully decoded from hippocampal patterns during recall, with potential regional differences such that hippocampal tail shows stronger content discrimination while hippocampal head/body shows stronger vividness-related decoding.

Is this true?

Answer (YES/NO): NO